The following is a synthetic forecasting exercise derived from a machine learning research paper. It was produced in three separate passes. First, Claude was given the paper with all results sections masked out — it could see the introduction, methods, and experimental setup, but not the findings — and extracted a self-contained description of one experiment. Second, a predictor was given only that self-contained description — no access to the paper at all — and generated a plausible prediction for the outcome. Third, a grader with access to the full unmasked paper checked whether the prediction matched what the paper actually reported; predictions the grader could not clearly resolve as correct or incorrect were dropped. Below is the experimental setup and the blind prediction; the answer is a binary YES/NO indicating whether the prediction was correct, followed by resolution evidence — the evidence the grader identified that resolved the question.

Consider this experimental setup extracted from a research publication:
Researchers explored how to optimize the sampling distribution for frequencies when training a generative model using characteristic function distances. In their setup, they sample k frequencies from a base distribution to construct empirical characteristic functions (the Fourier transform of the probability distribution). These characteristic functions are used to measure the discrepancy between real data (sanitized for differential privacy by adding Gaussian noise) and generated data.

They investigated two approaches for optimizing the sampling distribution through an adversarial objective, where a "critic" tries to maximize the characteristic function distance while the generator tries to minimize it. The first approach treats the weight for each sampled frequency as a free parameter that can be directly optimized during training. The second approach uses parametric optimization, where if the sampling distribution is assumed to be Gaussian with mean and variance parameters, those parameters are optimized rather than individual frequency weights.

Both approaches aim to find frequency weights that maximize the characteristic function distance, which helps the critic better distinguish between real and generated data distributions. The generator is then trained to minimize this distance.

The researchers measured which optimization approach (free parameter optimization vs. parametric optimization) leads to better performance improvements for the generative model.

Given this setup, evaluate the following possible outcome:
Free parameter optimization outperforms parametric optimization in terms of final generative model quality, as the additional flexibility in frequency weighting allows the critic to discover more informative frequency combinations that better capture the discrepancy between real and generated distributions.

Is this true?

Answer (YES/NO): NO